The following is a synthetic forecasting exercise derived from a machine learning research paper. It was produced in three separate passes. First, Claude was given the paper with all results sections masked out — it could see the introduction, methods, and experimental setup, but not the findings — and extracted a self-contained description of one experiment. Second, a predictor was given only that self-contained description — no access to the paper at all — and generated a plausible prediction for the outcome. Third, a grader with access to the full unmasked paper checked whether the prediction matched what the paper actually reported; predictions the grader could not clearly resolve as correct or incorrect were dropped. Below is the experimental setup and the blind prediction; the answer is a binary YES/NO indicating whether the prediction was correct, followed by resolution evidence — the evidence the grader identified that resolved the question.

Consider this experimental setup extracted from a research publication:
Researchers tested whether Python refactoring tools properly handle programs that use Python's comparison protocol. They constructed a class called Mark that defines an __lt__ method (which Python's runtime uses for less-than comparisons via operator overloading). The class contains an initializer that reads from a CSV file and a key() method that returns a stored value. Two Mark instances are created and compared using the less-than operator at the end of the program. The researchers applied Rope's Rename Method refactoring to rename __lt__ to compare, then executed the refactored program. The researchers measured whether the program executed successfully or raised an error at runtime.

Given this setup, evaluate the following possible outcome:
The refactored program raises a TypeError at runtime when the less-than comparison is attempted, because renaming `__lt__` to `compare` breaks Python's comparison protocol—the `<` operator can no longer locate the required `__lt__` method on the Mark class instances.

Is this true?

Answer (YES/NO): YES